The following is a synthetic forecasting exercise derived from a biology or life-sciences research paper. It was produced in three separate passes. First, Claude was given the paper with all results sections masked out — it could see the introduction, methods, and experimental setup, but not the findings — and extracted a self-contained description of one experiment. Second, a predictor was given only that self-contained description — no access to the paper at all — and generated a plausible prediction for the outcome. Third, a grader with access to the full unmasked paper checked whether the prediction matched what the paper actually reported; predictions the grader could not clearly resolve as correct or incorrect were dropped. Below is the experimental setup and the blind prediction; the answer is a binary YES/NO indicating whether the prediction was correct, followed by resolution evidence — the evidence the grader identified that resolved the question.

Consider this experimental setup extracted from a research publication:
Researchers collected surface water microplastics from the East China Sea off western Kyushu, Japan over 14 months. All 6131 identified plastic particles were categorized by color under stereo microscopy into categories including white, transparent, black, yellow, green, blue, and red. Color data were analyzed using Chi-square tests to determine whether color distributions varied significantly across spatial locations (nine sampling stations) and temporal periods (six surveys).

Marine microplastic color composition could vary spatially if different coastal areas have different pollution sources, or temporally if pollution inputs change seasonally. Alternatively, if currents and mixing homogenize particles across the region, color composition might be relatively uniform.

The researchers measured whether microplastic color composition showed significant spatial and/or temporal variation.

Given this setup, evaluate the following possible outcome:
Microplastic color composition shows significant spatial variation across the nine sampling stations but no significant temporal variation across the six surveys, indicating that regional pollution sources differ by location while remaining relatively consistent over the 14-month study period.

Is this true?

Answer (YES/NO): NO